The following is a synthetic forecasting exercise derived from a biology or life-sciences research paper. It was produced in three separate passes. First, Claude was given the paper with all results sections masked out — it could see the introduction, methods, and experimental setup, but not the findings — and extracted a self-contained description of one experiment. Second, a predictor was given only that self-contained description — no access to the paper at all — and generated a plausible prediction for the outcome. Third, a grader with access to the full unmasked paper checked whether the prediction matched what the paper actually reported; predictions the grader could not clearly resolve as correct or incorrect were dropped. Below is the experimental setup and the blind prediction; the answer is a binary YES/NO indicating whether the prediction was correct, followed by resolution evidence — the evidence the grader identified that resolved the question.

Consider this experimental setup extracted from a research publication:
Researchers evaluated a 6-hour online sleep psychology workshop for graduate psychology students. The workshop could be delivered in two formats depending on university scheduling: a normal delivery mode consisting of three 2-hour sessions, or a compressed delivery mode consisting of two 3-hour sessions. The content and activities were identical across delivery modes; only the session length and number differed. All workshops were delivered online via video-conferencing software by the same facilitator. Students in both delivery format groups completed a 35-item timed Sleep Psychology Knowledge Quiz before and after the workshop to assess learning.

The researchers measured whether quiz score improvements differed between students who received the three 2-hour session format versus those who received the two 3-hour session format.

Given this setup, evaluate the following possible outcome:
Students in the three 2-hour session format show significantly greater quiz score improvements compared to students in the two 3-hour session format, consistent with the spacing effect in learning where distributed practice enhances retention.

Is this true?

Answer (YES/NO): NO